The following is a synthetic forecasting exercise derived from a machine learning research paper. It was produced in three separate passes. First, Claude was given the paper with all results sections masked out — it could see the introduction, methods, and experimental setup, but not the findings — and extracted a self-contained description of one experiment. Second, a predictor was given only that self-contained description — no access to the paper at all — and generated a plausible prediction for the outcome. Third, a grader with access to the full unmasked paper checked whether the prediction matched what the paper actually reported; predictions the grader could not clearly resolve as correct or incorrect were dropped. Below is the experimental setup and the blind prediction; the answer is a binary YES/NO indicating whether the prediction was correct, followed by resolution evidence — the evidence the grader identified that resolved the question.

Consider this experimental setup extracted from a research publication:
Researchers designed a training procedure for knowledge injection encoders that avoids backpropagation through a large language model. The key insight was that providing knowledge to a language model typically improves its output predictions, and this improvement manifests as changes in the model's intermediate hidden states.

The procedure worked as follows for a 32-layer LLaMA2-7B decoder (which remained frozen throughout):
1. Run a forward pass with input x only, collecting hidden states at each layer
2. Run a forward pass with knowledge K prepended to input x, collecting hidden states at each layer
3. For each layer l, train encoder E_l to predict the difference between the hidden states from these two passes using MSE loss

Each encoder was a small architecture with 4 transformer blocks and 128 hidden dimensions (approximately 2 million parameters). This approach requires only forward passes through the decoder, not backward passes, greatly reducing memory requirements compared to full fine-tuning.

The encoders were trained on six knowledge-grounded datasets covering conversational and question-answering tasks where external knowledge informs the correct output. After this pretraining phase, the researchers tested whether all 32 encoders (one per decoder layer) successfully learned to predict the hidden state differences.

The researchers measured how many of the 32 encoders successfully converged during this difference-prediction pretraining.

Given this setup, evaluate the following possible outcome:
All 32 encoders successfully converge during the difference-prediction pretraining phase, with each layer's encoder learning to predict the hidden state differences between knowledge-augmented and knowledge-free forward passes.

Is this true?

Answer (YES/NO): NO